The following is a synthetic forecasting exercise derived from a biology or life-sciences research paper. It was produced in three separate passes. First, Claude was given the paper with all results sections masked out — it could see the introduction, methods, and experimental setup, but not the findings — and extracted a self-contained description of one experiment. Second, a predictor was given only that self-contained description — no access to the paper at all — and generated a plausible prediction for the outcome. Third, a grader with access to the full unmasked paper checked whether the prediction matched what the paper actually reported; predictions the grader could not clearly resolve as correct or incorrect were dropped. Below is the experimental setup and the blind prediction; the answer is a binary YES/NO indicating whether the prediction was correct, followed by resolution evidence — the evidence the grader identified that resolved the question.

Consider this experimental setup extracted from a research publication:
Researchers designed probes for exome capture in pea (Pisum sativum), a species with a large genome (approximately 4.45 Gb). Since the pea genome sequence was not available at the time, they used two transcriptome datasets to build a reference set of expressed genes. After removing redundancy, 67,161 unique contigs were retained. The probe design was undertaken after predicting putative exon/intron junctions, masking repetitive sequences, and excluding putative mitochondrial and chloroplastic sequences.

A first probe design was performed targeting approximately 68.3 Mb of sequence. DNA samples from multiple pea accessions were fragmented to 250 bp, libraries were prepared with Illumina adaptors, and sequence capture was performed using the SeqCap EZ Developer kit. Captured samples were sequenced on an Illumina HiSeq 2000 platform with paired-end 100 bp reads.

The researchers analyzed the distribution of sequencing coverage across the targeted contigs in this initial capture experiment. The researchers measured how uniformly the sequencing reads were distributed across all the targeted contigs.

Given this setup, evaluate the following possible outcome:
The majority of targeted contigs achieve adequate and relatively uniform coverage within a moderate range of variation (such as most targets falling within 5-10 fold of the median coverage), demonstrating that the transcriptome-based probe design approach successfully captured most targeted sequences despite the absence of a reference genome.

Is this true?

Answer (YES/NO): NO